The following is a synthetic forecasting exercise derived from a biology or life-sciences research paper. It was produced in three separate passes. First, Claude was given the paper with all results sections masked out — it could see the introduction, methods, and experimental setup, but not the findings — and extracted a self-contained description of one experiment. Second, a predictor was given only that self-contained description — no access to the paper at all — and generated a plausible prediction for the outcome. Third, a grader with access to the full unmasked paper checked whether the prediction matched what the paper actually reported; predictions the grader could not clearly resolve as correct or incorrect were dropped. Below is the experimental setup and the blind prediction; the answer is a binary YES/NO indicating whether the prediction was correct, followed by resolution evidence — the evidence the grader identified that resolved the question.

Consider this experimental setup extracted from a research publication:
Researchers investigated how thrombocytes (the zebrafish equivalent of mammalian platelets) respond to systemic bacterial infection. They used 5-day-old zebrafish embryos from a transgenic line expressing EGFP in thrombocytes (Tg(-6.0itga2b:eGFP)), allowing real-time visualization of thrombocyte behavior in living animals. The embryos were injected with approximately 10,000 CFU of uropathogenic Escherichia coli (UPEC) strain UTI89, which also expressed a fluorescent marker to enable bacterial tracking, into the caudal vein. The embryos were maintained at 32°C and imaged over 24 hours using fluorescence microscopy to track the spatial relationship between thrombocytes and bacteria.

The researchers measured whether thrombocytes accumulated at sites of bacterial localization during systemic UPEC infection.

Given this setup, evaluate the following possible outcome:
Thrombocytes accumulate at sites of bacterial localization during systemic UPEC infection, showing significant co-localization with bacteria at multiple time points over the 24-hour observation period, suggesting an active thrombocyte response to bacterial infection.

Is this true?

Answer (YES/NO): NO